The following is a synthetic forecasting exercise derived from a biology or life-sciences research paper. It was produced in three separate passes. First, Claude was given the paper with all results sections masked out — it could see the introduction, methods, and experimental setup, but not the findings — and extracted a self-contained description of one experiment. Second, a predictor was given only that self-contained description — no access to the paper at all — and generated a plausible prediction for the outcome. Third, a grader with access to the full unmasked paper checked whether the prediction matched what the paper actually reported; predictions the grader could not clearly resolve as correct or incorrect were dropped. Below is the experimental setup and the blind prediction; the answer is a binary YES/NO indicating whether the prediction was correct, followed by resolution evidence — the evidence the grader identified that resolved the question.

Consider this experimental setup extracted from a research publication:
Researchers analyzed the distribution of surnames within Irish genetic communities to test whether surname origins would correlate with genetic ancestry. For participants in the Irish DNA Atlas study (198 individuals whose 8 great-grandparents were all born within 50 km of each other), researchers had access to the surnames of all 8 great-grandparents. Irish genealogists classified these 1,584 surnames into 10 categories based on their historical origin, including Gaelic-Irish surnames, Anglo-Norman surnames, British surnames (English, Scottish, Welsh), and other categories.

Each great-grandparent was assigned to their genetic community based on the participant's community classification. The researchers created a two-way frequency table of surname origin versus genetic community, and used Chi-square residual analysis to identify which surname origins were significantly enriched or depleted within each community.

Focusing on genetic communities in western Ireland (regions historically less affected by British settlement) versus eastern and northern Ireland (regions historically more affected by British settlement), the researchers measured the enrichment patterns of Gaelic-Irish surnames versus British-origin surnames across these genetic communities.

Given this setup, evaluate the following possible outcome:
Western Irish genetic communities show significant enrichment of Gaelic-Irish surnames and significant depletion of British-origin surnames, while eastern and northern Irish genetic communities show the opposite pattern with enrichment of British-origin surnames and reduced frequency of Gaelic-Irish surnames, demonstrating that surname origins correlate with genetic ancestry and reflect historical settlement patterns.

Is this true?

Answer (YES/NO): NO